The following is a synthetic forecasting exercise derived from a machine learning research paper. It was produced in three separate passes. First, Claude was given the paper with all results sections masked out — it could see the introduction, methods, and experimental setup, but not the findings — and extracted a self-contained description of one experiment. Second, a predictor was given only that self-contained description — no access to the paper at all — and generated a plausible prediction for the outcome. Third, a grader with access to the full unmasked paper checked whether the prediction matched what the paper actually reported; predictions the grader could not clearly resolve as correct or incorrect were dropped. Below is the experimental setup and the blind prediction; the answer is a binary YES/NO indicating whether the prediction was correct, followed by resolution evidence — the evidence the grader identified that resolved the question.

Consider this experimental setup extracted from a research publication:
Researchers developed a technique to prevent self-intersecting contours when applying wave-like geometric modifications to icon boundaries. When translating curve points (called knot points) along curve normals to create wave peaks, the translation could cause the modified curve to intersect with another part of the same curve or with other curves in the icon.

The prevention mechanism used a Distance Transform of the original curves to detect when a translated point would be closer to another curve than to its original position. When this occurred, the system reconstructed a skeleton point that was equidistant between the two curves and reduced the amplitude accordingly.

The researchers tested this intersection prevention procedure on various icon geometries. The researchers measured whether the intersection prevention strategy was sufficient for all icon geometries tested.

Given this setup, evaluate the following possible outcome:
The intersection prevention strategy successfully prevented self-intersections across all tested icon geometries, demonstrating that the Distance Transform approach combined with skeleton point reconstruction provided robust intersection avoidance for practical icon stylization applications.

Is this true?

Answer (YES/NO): NO